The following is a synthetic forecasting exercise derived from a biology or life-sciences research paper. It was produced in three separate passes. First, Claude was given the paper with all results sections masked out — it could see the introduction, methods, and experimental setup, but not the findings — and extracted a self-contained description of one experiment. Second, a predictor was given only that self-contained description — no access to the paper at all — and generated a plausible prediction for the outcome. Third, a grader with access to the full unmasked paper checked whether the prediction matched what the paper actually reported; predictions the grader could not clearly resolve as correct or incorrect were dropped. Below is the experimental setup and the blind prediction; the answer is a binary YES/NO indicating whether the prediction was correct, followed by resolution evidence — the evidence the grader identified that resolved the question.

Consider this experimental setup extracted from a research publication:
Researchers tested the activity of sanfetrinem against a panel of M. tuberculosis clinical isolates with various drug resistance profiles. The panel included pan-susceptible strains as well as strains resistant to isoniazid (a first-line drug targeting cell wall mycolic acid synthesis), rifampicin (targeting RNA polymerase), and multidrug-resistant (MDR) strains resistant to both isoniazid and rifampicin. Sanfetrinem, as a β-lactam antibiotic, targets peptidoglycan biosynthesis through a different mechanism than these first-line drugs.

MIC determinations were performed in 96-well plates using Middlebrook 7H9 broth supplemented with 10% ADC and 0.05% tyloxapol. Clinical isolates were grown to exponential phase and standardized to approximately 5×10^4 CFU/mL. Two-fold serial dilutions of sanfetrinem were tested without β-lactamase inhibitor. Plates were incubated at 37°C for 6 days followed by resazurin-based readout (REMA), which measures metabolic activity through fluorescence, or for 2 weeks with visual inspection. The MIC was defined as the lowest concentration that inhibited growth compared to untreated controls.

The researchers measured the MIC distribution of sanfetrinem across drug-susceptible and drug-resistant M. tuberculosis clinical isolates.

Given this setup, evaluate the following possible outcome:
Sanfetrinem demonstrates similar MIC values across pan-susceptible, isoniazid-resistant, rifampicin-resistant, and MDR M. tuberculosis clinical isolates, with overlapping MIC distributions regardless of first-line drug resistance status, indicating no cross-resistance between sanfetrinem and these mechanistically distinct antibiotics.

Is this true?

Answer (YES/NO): NO